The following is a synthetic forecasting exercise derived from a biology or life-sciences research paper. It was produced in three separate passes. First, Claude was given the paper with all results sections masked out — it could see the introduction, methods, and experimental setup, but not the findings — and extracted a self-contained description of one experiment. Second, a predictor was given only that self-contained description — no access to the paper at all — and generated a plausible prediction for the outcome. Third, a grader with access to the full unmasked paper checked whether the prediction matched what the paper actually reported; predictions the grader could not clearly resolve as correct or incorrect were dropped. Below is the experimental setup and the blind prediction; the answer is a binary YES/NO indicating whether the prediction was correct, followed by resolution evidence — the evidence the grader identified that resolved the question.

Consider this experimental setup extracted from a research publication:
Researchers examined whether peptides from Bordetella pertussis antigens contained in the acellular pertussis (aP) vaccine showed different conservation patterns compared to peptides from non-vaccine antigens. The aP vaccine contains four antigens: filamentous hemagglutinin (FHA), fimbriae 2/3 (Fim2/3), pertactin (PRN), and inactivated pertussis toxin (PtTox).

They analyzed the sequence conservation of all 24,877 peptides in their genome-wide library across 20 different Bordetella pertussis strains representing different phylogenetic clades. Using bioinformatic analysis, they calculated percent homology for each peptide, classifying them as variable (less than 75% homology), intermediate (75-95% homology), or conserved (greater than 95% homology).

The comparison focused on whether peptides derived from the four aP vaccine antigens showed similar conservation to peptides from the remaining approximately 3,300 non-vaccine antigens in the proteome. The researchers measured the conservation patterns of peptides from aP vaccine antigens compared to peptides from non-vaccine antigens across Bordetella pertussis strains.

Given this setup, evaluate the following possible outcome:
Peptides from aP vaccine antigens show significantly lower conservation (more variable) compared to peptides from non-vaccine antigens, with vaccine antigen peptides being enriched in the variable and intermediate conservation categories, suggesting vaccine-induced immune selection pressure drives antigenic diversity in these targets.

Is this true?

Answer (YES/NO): NO